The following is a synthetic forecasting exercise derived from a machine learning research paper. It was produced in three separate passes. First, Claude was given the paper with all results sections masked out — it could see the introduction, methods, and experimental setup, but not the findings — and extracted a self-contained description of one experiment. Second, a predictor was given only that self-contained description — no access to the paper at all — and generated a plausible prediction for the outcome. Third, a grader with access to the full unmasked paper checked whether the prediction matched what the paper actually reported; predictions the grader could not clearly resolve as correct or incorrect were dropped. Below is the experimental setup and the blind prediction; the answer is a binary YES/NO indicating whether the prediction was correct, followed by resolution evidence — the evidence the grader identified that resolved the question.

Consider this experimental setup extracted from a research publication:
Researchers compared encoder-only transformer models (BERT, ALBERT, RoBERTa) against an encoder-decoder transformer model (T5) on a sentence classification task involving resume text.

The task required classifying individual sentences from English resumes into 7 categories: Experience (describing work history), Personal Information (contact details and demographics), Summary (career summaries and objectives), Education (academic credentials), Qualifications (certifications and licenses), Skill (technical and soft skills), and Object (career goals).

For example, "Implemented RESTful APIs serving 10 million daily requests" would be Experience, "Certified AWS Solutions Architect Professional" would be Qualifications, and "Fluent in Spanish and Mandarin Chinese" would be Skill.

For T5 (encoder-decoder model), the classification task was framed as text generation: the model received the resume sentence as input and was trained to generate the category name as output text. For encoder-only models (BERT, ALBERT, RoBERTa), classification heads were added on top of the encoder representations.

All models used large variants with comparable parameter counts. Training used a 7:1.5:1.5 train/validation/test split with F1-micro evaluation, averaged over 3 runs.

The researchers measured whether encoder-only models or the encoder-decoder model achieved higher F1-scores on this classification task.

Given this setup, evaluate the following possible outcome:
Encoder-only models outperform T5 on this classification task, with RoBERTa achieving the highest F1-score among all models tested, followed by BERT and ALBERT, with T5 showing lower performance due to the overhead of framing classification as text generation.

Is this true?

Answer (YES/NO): NO